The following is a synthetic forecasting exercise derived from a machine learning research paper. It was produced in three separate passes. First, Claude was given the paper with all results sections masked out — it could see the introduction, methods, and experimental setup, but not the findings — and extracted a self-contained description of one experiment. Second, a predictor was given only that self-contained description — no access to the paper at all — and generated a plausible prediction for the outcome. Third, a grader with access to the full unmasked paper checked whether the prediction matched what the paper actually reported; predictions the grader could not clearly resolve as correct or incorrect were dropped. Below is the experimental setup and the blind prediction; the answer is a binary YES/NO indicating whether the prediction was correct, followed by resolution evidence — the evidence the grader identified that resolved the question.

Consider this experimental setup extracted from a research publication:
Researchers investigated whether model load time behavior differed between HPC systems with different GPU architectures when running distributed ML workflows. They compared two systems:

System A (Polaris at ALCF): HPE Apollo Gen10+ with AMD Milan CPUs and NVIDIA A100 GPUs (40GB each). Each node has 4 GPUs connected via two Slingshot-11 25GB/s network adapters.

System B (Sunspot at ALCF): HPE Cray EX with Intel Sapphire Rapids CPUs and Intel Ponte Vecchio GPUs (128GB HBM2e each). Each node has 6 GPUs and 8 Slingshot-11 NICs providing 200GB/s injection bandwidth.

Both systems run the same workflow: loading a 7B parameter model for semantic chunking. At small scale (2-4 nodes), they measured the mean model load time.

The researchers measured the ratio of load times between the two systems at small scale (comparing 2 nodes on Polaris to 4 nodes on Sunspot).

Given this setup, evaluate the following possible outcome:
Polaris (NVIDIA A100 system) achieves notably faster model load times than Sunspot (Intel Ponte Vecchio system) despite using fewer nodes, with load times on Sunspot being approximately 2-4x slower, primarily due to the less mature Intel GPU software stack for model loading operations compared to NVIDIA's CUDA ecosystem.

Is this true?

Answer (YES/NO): NO